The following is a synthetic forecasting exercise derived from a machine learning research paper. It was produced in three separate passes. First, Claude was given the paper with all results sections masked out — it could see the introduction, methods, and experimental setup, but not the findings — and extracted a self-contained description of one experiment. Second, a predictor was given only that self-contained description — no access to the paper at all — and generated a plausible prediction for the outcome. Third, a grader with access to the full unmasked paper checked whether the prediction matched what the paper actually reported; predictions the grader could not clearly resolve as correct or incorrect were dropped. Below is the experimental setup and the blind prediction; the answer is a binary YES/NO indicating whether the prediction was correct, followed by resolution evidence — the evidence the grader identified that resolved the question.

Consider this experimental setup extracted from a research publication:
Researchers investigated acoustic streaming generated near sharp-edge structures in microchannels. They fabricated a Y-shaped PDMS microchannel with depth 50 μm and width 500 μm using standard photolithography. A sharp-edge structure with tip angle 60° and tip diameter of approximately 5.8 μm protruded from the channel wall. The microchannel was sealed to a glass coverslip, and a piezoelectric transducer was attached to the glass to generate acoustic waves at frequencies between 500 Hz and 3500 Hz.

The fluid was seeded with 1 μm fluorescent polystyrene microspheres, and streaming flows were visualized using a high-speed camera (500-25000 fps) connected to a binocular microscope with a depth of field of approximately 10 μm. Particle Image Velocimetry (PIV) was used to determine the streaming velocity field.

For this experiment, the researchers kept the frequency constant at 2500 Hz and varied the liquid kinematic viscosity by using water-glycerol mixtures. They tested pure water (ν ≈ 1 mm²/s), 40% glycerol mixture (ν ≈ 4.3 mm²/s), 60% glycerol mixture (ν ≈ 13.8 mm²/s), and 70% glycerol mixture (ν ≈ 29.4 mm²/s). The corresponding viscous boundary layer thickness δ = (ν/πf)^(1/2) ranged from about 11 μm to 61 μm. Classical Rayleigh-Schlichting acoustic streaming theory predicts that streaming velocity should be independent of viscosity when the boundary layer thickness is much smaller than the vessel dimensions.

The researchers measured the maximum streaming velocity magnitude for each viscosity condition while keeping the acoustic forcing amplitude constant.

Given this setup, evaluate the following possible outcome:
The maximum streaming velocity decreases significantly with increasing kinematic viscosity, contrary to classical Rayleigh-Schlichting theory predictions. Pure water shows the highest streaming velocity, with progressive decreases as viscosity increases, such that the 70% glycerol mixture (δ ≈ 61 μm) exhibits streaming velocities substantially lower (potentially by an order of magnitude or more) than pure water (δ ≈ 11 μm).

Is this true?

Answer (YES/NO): YES